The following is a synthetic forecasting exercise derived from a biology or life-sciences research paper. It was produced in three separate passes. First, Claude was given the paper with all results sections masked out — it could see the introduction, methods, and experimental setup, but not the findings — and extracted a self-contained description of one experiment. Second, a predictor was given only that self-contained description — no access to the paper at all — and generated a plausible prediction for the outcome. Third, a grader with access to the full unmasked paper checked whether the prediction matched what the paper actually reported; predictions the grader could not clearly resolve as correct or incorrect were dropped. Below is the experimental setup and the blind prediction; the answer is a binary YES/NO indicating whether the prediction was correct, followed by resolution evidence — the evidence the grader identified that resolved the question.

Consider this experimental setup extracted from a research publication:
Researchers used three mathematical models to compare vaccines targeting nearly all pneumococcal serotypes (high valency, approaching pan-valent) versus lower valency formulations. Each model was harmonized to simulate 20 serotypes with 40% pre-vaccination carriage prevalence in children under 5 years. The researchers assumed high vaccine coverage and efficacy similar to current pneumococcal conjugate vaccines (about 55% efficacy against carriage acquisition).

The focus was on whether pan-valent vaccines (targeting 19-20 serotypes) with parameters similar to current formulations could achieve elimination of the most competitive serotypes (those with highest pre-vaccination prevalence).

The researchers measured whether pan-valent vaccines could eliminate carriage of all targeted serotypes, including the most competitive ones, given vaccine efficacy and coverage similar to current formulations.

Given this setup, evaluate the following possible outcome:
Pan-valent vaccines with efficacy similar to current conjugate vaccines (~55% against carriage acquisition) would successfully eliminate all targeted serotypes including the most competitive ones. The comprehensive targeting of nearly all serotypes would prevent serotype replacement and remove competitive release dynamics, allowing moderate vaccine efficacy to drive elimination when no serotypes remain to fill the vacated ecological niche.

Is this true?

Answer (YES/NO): NO